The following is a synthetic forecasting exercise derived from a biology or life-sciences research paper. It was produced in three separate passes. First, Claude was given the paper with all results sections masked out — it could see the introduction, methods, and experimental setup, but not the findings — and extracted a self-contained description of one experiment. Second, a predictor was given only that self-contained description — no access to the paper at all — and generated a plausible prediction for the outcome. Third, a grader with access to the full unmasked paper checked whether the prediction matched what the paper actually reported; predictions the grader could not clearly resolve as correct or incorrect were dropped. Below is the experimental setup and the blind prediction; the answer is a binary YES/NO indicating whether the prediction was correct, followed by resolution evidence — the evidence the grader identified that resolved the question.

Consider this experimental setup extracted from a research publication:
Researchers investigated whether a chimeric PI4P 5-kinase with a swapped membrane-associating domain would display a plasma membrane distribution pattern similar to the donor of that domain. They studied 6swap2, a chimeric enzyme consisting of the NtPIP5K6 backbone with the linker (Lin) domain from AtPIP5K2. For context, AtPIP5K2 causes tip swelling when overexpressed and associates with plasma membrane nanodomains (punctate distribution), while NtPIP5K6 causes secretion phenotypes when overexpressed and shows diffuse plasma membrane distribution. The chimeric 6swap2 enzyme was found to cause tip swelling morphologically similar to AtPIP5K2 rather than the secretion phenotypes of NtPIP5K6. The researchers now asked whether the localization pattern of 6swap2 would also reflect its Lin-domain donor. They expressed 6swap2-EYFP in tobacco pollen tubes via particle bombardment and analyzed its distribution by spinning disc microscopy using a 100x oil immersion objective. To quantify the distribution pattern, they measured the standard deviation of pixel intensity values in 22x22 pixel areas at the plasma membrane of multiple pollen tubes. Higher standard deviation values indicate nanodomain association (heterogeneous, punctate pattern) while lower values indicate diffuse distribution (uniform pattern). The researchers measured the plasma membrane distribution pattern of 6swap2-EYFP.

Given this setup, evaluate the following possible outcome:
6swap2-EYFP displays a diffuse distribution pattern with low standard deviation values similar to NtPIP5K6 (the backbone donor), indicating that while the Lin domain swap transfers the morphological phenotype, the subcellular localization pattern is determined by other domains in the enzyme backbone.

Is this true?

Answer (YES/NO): NO